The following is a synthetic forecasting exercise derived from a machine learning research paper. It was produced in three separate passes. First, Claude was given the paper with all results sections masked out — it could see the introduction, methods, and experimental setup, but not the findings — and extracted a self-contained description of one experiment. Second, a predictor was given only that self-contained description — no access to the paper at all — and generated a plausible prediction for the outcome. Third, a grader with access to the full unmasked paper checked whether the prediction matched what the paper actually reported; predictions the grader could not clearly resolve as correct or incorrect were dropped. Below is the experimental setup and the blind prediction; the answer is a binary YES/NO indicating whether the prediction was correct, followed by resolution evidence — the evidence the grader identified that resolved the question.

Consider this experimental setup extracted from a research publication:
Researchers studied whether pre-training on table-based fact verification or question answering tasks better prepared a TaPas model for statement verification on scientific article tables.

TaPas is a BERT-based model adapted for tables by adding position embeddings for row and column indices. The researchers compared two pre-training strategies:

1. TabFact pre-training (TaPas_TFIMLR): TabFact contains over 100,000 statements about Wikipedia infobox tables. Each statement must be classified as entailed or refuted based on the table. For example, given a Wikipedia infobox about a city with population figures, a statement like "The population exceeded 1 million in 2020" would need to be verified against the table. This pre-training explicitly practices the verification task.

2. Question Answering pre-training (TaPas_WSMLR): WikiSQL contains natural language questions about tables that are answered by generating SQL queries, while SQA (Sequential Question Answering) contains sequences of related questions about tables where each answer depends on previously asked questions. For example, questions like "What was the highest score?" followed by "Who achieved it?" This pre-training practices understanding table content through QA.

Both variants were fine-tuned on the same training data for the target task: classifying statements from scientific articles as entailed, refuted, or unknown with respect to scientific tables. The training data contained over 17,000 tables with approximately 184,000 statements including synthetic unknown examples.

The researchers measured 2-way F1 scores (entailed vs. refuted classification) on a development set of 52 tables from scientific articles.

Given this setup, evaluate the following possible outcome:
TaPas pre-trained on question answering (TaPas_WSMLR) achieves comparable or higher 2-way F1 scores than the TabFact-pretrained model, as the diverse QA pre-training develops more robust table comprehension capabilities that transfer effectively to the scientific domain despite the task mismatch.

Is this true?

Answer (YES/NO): YES